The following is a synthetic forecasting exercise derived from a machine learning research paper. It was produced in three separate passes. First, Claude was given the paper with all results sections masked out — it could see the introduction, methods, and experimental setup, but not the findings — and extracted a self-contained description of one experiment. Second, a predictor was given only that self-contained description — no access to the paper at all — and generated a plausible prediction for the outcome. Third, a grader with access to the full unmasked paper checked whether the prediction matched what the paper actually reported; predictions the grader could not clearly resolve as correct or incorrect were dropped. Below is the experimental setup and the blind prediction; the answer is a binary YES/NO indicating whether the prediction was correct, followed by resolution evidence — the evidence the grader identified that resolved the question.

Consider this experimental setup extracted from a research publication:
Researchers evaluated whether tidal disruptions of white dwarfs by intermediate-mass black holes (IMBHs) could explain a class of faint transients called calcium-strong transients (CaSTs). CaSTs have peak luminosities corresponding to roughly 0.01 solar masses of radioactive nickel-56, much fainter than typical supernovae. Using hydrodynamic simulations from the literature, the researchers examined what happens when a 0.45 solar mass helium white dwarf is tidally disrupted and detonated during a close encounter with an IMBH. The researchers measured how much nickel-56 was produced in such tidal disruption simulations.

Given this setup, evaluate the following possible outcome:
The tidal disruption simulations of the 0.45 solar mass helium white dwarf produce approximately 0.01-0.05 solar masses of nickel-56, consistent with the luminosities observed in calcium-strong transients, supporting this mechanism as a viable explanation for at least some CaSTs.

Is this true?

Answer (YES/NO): NO